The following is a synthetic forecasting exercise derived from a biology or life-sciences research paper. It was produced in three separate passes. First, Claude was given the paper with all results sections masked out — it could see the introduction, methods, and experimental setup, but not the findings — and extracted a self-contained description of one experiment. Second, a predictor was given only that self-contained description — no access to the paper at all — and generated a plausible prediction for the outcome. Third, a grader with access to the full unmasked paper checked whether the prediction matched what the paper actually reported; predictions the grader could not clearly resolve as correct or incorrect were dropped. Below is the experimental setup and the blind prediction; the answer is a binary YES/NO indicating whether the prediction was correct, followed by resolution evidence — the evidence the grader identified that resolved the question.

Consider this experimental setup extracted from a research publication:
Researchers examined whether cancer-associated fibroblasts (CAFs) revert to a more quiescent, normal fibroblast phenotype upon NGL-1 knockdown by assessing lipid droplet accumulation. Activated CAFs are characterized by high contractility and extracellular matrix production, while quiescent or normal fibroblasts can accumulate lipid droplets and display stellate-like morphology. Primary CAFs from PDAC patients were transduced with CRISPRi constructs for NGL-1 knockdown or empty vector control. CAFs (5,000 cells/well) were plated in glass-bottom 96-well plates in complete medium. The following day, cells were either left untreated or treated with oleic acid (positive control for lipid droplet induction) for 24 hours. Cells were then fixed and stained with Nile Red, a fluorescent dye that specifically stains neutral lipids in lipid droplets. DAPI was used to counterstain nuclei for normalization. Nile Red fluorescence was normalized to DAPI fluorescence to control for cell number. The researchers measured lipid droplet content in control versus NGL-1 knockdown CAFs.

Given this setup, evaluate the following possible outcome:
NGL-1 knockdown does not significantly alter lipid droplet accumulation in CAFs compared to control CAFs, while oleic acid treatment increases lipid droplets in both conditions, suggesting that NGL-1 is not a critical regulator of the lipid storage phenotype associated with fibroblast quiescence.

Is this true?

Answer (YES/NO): NO